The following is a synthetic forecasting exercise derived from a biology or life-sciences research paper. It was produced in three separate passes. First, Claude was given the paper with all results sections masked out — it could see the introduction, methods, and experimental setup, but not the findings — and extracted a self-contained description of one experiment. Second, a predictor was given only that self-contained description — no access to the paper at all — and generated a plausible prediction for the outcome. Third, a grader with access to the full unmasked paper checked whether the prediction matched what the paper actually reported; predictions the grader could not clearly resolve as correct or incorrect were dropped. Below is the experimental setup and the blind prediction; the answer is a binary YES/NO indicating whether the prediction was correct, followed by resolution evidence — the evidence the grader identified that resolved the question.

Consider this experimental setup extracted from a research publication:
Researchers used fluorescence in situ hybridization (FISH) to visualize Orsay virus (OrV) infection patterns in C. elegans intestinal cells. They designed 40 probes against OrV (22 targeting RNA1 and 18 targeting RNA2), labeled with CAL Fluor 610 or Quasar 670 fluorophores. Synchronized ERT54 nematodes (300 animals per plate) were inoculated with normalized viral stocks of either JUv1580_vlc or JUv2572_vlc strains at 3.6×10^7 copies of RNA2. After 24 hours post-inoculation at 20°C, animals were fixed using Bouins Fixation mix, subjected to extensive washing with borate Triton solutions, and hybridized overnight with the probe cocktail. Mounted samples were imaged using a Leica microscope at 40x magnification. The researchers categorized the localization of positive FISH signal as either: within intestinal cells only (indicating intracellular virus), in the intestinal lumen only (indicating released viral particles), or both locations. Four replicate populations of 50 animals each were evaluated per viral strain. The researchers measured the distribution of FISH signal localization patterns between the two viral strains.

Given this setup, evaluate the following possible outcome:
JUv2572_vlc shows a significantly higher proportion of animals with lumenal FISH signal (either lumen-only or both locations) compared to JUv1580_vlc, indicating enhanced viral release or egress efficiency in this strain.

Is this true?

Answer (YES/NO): NO